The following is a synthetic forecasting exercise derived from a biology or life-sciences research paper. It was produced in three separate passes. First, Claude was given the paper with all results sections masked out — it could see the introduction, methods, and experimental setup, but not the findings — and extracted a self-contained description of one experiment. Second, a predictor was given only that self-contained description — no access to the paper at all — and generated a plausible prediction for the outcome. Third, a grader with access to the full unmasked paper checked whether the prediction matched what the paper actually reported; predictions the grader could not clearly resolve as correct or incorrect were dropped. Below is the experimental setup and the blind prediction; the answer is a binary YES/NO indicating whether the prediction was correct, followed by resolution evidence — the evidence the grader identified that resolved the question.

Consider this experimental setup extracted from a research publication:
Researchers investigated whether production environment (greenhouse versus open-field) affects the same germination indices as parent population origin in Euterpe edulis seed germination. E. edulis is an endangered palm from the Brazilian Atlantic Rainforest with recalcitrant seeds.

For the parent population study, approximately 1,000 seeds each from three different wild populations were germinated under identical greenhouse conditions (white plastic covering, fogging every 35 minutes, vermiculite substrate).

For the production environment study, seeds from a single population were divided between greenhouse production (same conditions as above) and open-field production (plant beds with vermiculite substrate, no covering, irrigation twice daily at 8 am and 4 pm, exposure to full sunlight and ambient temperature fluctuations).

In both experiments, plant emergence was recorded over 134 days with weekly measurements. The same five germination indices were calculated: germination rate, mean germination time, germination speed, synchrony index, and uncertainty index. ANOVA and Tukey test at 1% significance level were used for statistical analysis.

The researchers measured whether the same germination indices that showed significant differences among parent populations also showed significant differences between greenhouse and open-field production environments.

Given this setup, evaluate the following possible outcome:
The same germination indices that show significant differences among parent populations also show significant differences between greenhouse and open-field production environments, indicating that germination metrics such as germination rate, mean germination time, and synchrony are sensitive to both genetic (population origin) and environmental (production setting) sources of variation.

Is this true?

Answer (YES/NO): NO